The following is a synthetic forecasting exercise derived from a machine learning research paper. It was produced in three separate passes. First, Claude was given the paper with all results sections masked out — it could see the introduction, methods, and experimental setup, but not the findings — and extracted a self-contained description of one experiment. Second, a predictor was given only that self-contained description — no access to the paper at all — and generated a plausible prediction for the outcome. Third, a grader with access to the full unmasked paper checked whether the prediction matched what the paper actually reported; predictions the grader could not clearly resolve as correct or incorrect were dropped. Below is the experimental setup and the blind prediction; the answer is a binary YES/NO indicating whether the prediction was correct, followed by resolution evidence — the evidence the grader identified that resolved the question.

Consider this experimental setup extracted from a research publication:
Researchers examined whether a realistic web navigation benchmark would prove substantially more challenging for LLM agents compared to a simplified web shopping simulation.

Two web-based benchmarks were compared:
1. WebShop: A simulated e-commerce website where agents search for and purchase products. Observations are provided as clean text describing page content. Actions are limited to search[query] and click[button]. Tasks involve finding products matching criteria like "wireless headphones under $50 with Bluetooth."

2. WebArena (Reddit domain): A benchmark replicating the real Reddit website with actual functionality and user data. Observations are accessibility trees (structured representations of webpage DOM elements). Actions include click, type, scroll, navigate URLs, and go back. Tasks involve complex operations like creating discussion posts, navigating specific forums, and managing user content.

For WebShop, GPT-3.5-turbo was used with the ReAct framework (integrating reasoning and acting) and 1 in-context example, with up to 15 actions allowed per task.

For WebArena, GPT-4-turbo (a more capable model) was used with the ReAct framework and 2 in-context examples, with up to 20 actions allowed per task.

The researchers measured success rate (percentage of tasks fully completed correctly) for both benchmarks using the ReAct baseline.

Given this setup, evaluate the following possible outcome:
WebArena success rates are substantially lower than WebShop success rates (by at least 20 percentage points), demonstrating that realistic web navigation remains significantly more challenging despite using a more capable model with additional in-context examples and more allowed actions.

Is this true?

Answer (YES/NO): YES